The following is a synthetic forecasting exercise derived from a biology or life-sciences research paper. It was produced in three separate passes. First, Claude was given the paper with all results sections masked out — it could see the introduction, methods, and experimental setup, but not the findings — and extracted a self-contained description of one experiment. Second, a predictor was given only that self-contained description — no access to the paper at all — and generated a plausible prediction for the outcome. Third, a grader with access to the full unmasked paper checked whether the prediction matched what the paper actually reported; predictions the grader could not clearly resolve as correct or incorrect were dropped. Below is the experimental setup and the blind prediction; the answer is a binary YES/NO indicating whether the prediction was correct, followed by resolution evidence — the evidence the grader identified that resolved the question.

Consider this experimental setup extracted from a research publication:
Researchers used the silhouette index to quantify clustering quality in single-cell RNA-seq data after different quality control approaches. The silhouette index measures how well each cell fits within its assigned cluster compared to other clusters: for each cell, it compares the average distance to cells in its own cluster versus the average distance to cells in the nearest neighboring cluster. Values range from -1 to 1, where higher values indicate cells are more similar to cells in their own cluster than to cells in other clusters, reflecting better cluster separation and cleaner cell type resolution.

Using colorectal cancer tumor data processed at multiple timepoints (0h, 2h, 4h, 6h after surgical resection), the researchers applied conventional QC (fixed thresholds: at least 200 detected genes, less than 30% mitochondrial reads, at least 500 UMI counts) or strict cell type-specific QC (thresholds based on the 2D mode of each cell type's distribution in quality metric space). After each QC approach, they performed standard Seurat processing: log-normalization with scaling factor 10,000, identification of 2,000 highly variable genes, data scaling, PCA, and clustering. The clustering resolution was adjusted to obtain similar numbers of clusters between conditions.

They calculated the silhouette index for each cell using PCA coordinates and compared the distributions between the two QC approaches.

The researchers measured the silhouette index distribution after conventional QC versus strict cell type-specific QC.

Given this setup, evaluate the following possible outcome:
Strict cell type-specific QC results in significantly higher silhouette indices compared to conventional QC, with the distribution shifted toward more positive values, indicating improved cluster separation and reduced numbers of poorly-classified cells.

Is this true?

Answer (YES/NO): YES